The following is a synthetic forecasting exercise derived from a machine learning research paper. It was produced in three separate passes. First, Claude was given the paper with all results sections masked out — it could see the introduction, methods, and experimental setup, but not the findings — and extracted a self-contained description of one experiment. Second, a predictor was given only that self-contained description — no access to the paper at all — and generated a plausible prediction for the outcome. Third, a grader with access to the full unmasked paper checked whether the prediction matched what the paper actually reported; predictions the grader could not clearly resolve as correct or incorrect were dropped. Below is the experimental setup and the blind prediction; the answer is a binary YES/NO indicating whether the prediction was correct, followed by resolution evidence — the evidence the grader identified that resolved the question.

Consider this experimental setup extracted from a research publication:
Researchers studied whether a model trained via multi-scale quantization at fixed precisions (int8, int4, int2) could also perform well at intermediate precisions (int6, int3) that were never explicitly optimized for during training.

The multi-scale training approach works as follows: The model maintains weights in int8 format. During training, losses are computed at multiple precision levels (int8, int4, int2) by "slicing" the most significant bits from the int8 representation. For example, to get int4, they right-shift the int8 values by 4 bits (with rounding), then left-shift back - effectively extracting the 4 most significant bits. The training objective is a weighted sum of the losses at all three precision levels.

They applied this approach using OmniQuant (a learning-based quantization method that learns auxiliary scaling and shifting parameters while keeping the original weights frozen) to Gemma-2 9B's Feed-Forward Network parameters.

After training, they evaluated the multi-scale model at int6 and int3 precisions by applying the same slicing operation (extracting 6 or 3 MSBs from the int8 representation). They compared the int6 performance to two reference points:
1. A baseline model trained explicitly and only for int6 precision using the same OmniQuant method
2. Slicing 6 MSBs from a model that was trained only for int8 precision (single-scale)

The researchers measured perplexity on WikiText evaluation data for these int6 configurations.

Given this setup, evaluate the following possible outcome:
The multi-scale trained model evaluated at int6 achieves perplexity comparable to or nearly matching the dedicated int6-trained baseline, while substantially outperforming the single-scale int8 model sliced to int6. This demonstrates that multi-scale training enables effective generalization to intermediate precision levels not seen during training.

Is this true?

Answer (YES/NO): YES